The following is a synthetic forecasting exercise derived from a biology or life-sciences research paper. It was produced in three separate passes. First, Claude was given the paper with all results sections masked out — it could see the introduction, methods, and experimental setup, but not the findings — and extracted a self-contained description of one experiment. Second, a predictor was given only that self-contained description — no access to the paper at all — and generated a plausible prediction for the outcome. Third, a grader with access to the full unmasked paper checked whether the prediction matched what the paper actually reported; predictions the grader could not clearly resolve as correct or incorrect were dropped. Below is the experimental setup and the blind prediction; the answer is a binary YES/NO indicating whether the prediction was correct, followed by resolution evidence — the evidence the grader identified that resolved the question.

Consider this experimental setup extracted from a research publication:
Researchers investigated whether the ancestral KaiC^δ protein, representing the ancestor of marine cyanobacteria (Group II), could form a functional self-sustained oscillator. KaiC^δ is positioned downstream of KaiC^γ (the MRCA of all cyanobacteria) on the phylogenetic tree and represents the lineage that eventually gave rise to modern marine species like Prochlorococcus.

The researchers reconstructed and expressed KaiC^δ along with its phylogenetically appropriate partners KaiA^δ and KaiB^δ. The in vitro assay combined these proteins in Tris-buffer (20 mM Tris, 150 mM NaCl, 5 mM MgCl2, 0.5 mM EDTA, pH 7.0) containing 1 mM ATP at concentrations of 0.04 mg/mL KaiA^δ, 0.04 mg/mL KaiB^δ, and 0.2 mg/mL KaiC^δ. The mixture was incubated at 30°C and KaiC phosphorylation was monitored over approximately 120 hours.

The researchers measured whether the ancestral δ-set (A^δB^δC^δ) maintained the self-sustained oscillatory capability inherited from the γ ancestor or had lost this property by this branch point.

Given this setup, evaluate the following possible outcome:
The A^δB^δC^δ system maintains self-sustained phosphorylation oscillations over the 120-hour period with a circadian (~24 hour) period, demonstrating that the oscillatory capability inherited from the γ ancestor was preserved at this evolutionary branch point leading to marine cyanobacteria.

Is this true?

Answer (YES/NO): NO